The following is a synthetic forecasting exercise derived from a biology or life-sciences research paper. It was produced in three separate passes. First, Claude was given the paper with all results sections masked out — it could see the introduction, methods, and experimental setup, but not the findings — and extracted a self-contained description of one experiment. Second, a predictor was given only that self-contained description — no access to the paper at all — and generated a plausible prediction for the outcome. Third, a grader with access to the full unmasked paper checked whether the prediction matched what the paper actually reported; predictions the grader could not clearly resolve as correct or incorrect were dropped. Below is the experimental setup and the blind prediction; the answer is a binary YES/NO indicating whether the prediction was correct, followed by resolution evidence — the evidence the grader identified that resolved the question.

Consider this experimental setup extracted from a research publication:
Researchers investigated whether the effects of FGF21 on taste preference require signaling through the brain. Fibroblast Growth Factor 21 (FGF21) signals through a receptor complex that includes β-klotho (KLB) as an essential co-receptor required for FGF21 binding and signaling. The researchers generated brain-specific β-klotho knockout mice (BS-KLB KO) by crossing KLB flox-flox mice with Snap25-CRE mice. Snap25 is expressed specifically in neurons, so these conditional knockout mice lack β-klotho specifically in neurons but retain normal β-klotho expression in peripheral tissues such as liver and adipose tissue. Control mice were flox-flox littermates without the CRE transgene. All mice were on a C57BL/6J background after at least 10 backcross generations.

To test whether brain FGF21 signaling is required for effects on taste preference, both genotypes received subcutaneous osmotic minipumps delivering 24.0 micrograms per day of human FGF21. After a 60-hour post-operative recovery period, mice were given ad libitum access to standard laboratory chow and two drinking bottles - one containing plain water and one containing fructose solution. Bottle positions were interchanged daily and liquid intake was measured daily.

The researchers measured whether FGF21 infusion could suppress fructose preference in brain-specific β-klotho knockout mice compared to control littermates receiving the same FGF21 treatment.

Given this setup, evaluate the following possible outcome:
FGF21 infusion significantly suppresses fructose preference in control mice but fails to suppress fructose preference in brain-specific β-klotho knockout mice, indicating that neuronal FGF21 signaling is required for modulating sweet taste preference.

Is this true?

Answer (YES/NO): YES